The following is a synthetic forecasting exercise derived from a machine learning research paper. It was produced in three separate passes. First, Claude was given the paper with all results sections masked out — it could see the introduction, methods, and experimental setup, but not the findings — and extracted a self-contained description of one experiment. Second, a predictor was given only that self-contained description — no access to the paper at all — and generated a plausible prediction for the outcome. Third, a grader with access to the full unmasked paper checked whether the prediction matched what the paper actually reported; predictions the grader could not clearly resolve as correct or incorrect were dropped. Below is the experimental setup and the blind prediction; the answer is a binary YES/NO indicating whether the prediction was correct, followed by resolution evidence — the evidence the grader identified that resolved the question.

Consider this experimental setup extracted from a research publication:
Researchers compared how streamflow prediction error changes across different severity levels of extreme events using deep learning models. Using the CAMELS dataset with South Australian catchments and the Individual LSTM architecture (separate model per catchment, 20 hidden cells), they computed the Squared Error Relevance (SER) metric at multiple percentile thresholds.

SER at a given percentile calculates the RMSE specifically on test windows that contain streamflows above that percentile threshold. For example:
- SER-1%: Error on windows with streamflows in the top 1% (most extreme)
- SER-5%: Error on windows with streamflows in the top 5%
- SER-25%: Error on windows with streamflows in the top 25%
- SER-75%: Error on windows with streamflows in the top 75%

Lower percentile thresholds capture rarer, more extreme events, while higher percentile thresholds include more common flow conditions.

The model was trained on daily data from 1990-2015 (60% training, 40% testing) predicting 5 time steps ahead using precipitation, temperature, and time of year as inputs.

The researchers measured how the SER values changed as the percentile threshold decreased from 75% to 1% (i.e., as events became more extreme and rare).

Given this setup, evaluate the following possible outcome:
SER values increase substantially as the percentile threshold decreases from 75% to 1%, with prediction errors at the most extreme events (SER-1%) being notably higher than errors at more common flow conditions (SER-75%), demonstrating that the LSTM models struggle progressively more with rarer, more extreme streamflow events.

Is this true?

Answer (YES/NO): YES